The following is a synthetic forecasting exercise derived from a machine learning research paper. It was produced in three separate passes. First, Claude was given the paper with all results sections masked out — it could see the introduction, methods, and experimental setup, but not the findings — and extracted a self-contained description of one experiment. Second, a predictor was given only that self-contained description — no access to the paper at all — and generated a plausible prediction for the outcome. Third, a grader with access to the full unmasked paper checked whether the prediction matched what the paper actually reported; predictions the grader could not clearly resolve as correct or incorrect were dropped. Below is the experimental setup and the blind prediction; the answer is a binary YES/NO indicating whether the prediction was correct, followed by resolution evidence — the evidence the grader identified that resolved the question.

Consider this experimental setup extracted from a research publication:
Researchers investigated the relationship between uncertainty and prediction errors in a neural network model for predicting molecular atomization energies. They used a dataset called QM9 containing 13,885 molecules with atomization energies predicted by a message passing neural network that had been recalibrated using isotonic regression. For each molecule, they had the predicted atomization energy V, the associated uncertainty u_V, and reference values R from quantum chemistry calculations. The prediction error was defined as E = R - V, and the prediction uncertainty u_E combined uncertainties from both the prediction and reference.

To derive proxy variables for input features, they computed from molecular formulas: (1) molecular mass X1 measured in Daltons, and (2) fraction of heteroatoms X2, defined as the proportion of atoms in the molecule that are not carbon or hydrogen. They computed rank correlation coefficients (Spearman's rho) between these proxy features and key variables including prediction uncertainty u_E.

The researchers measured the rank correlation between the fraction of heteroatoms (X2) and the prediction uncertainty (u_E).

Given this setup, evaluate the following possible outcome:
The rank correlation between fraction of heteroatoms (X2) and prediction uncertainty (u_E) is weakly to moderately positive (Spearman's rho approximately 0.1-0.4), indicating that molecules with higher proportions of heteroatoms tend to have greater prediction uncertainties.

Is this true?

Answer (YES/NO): YES